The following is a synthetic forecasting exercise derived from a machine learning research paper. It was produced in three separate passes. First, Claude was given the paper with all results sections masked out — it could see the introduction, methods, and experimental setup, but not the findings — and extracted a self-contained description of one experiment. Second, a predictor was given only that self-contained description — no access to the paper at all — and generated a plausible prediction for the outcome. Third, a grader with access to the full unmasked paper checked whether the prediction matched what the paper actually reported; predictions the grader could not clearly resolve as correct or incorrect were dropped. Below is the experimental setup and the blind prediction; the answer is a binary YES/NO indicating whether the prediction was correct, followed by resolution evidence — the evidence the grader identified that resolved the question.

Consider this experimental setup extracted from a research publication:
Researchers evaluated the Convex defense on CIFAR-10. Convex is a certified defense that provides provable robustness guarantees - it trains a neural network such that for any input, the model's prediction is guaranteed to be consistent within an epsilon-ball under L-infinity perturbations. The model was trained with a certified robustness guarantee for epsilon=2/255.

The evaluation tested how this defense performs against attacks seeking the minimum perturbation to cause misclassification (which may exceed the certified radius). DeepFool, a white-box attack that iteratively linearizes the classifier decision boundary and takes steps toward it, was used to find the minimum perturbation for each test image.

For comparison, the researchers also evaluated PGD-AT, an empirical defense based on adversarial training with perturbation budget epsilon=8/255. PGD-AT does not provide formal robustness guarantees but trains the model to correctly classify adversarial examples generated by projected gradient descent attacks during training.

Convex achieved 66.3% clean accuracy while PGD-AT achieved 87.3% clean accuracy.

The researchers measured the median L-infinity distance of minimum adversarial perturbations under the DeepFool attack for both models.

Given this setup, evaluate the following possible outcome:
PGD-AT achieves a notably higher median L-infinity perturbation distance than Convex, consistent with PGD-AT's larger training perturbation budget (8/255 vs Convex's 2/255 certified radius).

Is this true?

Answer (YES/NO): YES